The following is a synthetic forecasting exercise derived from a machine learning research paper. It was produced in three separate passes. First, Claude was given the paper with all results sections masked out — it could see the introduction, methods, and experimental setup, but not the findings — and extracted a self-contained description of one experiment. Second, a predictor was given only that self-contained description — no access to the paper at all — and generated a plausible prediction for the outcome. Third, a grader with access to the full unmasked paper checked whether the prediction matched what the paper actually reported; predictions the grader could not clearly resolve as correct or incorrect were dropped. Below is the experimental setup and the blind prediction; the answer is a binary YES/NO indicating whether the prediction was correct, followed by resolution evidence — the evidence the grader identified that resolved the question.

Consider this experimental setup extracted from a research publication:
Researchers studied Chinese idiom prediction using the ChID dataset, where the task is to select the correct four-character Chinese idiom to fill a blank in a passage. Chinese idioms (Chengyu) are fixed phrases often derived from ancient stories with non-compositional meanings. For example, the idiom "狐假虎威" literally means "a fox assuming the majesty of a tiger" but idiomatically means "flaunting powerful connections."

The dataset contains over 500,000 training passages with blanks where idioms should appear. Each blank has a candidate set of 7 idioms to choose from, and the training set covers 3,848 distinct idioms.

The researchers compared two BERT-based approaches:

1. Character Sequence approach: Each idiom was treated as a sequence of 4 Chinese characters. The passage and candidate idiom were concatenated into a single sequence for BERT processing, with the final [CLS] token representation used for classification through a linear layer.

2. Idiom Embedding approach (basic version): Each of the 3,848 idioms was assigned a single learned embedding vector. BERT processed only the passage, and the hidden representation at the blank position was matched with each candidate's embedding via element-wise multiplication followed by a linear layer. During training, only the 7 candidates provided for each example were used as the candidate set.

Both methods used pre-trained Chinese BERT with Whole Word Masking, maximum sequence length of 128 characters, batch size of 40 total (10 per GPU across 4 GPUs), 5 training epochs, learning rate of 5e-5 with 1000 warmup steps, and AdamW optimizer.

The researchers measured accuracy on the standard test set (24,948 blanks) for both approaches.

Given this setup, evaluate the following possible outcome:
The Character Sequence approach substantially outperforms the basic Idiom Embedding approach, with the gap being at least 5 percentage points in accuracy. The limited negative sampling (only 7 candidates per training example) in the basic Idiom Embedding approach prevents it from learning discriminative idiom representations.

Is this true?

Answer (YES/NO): YES